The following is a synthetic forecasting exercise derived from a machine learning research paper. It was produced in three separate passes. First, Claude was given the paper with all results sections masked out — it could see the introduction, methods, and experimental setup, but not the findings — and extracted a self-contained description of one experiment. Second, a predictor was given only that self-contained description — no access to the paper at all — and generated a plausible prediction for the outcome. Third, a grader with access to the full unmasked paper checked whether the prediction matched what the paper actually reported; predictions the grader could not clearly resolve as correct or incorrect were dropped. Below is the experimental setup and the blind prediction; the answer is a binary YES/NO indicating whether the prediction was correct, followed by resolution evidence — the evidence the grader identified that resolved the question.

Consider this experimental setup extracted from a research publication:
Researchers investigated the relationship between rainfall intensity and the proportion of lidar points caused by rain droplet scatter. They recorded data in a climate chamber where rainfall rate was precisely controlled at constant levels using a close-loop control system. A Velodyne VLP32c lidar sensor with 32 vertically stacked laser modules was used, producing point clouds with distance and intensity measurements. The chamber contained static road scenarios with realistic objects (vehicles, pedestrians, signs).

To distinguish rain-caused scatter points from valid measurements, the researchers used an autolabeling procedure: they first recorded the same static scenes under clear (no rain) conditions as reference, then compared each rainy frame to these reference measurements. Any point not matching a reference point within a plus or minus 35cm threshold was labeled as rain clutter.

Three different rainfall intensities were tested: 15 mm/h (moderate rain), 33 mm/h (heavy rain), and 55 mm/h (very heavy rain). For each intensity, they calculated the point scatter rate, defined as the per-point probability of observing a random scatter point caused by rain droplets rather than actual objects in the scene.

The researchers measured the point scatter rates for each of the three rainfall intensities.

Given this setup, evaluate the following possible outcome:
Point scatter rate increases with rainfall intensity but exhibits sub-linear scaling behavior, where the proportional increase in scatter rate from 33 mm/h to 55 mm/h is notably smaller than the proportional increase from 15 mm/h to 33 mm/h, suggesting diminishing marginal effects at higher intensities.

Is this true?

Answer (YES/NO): NO